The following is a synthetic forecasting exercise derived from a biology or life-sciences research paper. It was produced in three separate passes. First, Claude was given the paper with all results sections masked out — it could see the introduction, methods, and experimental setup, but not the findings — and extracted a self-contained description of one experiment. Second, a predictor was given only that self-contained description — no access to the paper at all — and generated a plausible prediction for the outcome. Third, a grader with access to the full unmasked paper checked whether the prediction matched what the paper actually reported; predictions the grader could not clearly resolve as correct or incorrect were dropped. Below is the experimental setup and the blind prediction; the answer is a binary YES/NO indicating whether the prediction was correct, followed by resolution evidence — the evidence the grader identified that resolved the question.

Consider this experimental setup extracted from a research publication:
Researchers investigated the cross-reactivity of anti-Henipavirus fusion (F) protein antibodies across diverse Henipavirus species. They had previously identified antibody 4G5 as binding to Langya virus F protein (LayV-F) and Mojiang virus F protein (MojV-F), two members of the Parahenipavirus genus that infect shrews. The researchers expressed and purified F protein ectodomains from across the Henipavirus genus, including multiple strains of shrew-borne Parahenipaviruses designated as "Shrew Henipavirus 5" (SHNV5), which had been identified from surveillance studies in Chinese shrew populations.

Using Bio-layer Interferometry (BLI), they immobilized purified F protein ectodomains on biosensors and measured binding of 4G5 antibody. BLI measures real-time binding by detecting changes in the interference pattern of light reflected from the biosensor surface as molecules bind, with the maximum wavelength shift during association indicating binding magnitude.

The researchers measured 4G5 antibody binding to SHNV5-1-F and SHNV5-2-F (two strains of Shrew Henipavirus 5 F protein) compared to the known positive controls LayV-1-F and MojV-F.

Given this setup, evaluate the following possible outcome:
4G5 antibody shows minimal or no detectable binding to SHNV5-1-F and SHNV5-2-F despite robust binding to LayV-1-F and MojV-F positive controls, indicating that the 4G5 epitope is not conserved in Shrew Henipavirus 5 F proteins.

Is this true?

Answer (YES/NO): NO